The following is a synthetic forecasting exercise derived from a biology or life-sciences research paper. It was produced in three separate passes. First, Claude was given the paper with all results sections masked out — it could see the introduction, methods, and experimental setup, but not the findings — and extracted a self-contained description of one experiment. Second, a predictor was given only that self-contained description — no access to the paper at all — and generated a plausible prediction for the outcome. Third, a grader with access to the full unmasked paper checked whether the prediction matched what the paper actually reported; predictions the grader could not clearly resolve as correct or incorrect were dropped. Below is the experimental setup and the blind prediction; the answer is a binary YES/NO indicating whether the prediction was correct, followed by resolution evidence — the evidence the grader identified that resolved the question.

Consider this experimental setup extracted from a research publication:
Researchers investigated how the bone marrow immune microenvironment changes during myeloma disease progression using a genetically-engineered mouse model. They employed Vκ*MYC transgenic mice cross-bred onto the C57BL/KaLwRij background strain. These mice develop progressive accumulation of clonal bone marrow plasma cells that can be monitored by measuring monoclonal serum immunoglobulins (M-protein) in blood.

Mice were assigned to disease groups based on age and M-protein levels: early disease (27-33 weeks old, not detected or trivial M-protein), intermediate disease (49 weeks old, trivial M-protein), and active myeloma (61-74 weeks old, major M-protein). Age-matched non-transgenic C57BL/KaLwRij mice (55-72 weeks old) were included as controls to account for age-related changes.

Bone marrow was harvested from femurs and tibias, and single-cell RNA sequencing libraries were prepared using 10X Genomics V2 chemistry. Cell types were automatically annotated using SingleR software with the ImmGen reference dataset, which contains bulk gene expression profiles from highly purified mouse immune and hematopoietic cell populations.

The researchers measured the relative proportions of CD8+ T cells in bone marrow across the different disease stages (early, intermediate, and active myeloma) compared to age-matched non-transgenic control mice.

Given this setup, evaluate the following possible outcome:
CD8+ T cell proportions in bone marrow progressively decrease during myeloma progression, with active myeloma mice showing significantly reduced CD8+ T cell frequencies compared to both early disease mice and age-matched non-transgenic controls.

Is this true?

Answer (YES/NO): NO